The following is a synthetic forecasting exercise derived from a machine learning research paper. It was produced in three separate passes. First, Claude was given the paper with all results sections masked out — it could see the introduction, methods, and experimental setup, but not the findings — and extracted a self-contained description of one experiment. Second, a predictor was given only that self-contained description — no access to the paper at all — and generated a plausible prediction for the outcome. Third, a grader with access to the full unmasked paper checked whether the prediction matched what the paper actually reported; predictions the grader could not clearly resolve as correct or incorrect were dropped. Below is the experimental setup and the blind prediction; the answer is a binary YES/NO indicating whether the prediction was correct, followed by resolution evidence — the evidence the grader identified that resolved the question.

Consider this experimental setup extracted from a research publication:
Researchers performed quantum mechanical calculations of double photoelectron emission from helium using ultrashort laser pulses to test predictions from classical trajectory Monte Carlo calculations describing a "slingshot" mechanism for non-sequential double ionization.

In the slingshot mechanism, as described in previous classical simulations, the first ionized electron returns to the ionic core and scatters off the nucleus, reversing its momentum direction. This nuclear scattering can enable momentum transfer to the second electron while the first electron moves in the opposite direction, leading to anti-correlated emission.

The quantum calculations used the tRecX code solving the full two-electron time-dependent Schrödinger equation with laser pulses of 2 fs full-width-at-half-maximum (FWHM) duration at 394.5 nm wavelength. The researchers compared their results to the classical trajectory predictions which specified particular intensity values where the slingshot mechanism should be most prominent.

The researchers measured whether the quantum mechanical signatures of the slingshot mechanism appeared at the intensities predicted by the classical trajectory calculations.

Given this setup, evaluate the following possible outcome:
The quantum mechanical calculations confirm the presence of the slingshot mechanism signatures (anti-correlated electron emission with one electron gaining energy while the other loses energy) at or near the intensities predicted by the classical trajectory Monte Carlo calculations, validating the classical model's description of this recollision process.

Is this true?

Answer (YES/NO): NO